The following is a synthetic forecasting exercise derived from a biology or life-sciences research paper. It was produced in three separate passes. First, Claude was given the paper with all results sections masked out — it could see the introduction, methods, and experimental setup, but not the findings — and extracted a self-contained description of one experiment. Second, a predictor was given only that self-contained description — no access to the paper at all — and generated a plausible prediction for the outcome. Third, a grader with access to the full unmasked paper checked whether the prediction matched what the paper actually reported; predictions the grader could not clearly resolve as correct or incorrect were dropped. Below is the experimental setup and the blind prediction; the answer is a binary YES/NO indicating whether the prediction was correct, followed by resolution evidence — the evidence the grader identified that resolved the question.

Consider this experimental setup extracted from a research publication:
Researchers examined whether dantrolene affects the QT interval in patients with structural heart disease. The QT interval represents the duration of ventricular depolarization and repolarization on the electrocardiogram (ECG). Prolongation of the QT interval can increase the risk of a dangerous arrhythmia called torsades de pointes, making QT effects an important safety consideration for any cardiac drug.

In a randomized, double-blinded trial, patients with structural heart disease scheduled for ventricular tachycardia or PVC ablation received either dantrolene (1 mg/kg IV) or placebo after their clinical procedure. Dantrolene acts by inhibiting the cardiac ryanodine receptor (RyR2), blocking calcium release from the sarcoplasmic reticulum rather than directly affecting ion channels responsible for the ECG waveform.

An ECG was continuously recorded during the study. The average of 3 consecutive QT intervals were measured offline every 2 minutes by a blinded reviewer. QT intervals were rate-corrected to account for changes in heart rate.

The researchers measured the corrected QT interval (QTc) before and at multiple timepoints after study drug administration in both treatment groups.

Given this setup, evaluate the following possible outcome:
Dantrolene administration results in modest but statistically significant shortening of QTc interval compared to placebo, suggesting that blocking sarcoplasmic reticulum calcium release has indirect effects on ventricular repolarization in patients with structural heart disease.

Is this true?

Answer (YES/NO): NO